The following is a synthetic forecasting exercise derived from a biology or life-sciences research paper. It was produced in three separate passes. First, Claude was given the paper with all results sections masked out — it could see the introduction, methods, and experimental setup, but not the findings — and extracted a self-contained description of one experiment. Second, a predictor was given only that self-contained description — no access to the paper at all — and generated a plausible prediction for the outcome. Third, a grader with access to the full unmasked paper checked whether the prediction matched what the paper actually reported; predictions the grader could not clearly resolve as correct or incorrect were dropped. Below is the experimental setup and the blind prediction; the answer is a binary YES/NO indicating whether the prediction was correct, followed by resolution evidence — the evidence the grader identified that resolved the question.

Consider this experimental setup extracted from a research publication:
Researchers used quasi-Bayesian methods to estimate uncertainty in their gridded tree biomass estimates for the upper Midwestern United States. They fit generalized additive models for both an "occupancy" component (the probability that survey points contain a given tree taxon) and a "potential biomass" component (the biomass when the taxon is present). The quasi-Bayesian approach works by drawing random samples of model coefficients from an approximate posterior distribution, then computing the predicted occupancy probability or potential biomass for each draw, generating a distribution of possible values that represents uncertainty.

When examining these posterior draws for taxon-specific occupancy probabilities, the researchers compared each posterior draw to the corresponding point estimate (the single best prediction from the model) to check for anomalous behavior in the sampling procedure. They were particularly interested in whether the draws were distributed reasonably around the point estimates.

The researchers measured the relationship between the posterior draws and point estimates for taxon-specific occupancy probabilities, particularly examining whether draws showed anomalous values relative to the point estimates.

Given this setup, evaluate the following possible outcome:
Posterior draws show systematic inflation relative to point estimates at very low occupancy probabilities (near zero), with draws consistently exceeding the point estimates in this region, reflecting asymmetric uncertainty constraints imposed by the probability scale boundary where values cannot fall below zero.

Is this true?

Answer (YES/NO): NO